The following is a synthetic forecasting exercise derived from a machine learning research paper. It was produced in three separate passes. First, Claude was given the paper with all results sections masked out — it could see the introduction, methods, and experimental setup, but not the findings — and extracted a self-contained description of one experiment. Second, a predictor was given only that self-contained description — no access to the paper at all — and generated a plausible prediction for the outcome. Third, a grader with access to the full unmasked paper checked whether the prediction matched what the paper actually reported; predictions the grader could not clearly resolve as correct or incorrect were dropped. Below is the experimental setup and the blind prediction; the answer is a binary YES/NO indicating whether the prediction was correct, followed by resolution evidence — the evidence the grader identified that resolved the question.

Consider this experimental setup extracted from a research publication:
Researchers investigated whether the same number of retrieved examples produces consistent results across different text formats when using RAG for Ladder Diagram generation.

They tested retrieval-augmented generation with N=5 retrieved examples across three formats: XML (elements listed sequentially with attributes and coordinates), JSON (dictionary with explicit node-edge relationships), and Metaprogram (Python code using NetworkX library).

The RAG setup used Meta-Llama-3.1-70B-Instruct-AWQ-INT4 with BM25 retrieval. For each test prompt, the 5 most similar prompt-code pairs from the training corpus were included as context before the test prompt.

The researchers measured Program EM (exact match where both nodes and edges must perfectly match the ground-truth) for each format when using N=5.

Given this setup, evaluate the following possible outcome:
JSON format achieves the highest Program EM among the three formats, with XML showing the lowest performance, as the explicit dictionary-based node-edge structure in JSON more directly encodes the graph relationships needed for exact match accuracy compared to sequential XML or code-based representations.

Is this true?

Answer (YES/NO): NO